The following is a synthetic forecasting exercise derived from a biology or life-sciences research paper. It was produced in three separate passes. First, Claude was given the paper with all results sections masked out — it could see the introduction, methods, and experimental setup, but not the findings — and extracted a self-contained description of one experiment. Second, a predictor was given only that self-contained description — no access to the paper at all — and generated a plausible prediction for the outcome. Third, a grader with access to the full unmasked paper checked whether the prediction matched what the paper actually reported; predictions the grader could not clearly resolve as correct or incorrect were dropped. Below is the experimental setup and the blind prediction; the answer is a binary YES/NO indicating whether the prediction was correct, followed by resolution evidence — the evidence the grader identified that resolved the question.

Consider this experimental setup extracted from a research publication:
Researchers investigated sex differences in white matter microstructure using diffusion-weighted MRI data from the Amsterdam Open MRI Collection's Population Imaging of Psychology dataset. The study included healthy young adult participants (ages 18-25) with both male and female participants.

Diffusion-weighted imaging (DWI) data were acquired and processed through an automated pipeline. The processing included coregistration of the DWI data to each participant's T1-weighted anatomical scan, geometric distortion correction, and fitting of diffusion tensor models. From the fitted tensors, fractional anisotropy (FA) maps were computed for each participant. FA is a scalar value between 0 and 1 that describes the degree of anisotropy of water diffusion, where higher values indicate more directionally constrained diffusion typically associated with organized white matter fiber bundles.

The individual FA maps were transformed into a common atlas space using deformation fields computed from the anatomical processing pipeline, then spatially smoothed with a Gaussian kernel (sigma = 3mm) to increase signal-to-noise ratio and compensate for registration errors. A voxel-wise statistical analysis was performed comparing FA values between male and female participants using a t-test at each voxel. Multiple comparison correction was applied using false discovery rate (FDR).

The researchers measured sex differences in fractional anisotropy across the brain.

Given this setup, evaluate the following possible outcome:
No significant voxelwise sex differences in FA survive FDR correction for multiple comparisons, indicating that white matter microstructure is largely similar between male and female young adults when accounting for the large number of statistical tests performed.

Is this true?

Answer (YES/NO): NO